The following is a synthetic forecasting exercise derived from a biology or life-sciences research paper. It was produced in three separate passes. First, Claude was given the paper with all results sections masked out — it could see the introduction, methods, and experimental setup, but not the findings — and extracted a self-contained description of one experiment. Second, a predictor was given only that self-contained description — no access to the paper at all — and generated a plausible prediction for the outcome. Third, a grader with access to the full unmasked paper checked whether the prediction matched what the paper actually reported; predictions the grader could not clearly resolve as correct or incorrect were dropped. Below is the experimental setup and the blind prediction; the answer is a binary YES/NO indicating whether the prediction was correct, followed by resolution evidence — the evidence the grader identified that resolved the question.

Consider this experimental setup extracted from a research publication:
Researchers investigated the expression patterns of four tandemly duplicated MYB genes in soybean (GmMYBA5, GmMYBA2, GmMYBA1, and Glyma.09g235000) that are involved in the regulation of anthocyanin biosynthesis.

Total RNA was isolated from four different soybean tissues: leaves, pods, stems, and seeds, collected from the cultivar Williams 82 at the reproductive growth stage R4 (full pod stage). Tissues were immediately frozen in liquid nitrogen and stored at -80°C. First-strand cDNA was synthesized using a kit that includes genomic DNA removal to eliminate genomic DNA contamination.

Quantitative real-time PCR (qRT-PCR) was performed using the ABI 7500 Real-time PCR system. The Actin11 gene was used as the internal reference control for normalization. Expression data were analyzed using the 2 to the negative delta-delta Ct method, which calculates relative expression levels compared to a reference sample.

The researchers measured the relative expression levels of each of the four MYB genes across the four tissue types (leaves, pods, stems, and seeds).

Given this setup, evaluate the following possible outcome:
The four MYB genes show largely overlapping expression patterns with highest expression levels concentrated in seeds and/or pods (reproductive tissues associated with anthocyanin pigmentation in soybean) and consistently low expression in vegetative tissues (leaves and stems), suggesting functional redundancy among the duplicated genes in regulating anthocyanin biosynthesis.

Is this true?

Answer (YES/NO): NO